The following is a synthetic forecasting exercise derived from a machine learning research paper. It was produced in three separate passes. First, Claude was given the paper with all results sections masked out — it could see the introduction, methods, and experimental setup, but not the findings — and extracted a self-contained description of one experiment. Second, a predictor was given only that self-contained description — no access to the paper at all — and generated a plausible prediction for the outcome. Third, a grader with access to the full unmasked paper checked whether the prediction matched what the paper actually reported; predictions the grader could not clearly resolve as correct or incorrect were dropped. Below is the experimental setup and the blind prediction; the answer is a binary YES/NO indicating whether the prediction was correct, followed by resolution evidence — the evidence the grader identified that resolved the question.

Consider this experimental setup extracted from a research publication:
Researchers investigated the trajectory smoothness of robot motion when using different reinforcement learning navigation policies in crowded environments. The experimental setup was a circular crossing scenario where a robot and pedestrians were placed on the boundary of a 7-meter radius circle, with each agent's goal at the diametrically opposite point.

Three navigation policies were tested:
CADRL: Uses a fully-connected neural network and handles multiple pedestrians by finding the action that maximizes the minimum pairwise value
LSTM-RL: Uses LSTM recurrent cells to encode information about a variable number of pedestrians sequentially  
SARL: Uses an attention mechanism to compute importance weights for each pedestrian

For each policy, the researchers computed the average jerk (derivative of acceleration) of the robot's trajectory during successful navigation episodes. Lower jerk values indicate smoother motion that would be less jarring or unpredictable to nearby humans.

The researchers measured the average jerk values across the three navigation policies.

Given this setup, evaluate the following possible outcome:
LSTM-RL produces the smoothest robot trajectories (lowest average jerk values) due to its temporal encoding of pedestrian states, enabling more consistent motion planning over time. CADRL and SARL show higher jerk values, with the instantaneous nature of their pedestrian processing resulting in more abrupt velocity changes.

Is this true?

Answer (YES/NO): NO